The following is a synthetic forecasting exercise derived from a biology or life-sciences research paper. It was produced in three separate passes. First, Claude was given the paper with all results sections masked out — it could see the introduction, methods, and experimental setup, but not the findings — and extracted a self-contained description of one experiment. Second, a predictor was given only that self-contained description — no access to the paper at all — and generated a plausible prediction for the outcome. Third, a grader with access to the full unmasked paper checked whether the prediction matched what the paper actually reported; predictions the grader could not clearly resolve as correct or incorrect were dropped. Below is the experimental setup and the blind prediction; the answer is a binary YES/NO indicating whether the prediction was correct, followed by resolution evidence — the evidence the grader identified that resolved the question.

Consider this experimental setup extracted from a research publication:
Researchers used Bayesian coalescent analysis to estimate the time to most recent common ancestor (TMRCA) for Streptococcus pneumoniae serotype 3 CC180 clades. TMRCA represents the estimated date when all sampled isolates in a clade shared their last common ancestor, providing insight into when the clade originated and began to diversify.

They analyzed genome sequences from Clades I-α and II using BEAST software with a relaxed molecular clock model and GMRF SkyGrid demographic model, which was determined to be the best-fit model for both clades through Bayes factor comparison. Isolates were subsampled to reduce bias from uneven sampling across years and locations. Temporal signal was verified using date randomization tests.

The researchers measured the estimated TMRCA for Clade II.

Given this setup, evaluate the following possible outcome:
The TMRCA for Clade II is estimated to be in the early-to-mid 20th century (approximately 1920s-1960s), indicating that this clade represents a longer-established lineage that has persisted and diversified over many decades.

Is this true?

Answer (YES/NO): NO